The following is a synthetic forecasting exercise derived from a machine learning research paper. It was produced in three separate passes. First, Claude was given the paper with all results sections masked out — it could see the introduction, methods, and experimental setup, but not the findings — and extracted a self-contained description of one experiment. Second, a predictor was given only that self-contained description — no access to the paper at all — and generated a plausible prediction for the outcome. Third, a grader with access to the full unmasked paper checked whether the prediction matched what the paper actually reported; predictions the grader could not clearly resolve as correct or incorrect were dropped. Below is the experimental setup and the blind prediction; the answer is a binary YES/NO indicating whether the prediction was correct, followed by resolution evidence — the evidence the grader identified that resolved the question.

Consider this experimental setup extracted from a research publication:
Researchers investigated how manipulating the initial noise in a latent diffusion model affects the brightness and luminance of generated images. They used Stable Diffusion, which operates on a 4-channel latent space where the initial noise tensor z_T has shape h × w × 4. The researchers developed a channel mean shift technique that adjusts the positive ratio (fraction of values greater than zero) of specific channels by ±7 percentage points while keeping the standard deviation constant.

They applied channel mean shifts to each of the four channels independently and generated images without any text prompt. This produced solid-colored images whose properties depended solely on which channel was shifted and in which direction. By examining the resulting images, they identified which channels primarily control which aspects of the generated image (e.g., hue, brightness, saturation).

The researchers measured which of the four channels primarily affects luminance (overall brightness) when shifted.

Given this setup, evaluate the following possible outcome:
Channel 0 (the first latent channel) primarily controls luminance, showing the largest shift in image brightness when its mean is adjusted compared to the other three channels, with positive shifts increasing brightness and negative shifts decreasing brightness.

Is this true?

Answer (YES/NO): YES